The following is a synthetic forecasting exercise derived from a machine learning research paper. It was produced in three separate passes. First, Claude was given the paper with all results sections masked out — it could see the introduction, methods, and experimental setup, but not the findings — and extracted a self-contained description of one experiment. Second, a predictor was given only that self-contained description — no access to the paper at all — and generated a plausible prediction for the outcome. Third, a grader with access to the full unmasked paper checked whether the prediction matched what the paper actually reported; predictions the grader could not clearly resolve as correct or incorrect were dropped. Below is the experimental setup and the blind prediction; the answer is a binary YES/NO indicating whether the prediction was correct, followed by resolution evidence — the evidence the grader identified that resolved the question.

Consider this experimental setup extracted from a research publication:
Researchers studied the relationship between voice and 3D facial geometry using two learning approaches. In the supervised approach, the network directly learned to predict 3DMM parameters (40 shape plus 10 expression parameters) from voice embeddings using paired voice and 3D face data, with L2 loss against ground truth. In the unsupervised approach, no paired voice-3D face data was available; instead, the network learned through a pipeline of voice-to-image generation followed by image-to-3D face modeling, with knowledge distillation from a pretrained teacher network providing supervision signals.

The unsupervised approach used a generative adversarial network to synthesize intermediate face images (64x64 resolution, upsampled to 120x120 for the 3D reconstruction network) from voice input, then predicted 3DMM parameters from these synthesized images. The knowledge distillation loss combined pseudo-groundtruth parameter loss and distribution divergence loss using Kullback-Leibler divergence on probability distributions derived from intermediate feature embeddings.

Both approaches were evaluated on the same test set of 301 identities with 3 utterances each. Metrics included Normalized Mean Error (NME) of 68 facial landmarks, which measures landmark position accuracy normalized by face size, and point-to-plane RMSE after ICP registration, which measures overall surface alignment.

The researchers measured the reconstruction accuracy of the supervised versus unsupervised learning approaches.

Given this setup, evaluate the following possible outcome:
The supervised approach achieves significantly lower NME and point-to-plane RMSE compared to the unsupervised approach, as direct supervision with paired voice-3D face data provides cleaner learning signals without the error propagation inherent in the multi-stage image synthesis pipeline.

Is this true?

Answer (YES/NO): YES